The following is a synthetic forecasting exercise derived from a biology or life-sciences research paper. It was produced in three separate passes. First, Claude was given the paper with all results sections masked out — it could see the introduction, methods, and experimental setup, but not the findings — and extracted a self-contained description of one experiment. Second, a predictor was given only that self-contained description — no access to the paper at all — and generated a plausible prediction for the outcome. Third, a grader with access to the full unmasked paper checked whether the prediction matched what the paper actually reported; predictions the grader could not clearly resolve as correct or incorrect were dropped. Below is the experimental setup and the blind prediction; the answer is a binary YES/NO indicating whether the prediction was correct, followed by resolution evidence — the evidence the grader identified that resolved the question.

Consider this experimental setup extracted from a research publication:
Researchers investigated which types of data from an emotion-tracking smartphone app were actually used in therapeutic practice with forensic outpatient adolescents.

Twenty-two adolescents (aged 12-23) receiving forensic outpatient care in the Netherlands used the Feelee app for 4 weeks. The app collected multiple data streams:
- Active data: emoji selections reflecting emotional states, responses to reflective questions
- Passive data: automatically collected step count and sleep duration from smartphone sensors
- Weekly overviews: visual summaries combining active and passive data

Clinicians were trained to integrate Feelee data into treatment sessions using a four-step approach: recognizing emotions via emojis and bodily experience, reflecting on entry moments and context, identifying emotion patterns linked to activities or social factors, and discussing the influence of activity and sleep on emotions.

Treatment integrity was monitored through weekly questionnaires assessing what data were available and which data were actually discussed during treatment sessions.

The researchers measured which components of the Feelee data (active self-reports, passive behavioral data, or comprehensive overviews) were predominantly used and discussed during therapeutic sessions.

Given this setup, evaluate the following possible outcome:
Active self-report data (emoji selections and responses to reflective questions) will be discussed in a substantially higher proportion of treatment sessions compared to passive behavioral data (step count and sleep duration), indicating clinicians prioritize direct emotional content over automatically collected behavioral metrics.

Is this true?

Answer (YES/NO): YES